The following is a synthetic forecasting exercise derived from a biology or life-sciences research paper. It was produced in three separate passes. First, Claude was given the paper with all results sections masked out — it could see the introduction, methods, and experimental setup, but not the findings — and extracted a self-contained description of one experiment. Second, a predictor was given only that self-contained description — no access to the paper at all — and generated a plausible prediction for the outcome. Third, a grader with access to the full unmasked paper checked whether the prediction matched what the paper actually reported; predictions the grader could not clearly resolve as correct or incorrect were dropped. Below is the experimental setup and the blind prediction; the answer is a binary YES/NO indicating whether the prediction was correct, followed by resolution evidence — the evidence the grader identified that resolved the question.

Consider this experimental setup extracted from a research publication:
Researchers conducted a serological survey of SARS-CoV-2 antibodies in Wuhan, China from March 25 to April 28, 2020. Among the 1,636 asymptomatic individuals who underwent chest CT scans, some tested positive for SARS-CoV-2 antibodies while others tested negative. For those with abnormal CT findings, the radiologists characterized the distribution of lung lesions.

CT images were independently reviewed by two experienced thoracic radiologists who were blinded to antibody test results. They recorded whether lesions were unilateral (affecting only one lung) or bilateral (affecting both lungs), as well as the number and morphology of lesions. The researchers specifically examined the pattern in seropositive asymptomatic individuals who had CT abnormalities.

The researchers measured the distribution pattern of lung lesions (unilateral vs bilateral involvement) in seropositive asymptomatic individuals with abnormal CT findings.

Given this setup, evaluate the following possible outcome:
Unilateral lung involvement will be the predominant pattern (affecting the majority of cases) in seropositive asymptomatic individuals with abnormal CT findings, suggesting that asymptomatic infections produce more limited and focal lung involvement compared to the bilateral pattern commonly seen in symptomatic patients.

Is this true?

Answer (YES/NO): NO